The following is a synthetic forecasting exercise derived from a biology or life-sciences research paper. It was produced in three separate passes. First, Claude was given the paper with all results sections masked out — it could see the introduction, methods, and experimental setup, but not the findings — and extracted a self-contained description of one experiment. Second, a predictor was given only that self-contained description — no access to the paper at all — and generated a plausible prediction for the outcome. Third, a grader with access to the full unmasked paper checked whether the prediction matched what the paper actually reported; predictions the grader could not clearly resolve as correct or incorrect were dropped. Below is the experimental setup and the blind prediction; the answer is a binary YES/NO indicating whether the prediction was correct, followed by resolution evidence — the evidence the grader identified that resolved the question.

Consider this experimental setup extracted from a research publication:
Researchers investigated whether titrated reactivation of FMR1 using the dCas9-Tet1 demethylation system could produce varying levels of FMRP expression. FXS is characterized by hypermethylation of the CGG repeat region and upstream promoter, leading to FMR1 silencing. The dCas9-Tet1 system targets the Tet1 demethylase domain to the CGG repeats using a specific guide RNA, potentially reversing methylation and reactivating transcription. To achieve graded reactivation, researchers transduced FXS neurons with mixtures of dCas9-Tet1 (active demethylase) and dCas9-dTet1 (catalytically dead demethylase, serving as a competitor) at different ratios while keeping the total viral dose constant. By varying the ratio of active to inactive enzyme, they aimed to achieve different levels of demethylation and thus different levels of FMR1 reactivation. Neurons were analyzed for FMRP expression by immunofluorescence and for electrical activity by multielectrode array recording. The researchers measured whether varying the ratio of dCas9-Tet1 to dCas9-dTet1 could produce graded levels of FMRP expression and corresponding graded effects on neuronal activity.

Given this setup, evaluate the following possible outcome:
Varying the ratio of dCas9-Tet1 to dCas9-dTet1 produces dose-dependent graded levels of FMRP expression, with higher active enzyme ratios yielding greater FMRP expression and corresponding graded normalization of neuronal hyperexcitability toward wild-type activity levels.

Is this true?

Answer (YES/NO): NO